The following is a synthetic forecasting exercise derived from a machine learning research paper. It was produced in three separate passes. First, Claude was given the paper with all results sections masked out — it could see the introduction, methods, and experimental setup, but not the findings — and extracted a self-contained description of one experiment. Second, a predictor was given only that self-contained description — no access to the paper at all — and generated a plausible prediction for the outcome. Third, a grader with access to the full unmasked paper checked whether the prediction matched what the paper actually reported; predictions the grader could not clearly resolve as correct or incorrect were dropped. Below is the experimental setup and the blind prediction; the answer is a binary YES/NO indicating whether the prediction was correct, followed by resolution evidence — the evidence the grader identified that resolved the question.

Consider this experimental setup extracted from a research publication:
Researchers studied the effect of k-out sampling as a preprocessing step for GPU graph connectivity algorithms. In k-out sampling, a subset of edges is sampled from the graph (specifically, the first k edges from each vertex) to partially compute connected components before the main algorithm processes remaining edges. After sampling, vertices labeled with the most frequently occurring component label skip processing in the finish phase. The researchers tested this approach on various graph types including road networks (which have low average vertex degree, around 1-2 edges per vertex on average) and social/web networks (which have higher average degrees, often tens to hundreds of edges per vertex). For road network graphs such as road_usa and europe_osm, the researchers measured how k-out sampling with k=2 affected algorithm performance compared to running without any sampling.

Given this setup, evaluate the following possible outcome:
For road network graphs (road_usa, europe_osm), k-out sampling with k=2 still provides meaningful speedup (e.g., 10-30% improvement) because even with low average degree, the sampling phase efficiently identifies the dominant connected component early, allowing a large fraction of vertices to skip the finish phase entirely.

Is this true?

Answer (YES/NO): NO